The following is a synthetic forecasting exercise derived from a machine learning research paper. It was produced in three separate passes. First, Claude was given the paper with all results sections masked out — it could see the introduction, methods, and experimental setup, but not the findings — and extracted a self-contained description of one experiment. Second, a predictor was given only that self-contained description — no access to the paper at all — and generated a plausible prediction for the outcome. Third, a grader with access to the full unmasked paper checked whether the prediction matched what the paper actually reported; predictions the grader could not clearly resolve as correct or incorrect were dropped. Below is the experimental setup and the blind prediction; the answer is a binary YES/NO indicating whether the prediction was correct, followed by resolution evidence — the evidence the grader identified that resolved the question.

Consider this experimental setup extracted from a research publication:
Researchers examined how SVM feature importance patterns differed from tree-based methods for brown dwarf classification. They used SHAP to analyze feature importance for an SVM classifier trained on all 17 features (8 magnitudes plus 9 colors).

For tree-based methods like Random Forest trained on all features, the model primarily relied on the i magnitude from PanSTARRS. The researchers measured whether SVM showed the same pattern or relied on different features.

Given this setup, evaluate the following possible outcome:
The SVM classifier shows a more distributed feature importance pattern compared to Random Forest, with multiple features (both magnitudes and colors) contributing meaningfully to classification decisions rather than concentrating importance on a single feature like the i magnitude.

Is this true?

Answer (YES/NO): NO